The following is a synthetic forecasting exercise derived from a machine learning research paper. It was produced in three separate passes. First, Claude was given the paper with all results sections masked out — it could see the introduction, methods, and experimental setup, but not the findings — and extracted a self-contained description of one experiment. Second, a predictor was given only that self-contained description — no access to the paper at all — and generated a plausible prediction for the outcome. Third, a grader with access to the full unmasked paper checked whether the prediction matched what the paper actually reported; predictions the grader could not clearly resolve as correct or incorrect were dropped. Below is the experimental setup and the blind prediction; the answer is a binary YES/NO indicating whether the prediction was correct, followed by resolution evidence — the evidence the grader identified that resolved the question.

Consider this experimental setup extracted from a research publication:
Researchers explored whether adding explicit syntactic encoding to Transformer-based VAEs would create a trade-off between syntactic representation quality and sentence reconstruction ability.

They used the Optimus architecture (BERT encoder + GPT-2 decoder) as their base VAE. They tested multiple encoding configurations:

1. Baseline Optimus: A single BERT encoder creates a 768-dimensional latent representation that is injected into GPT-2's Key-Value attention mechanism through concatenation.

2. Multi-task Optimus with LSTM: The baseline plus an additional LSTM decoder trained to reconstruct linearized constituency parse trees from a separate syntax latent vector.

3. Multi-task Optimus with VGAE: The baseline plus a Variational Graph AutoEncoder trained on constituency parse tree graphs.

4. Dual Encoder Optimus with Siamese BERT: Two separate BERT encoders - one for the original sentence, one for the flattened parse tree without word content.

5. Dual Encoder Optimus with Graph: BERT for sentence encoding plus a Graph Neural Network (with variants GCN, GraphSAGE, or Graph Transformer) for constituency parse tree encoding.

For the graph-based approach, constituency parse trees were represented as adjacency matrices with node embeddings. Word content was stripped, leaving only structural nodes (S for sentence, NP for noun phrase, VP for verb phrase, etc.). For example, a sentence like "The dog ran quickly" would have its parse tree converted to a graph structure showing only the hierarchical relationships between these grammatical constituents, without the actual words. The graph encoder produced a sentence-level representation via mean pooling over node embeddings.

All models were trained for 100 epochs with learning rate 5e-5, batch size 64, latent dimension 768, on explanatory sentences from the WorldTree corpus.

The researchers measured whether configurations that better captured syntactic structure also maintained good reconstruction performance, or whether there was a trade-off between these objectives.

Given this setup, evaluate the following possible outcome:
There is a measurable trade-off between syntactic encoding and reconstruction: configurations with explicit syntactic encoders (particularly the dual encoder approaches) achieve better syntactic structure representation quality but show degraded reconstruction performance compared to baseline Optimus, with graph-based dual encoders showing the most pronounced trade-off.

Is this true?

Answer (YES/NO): YES